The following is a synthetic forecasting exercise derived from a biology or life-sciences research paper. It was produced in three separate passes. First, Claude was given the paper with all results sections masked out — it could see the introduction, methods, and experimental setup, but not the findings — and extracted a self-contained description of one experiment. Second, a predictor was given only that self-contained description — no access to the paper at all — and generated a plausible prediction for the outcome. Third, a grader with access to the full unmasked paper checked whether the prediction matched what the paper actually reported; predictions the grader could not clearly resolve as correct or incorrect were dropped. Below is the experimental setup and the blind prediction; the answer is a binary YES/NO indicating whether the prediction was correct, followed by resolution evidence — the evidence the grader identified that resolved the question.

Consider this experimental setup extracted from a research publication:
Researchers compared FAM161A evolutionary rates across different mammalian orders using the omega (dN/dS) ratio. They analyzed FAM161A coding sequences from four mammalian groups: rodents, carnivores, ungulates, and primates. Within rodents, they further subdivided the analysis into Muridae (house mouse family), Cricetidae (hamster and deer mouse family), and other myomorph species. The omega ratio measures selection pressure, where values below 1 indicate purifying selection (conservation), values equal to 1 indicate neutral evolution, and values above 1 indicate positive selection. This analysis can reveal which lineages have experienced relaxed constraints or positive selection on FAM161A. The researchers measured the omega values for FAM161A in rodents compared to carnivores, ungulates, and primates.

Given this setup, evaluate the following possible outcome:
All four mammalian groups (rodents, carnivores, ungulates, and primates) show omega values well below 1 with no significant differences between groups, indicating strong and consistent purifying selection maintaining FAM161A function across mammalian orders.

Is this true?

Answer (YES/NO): NO